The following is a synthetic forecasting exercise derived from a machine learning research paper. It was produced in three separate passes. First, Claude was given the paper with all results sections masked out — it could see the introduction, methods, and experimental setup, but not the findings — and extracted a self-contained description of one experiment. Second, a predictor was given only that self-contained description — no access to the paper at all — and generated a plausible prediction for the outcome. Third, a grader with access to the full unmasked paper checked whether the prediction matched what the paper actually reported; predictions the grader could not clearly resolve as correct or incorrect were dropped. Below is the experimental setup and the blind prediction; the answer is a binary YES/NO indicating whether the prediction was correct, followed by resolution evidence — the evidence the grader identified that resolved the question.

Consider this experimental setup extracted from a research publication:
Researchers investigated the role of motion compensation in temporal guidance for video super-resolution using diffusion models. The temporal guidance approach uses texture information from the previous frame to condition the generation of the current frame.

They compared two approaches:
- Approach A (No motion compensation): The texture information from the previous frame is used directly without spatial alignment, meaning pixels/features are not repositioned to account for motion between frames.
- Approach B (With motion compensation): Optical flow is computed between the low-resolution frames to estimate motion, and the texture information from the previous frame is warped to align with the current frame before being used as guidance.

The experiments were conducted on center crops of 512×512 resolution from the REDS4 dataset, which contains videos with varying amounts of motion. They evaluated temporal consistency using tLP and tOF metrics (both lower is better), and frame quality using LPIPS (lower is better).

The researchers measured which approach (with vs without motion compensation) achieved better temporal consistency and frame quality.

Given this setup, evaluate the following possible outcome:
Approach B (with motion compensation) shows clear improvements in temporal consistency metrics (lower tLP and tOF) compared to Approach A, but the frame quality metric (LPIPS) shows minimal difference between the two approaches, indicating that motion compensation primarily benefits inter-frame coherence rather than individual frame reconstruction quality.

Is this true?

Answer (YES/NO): NO